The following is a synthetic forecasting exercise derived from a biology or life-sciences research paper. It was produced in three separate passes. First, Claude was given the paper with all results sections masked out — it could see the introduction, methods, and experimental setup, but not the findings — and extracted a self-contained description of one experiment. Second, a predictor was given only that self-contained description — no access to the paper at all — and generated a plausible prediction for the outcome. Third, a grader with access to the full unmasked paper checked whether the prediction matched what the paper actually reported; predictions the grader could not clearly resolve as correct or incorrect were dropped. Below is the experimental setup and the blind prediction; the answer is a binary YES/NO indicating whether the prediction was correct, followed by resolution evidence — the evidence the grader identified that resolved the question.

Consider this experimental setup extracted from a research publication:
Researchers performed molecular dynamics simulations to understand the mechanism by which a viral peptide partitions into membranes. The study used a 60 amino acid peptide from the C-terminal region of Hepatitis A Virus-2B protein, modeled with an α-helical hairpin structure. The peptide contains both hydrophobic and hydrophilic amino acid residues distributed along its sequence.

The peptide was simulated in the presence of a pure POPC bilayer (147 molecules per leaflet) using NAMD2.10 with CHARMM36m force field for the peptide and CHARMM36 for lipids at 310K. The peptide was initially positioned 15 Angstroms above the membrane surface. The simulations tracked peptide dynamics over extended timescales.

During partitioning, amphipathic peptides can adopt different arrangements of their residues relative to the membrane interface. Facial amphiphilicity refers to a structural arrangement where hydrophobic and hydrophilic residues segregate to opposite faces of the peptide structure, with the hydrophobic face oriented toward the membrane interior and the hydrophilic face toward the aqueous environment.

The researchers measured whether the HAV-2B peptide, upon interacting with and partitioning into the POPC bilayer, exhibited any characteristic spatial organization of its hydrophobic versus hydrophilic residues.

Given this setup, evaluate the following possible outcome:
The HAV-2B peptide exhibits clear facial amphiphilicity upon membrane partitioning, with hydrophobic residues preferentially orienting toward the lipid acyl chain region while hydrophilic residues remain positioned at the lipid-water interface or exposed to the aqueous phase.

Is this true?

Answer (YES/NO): YES